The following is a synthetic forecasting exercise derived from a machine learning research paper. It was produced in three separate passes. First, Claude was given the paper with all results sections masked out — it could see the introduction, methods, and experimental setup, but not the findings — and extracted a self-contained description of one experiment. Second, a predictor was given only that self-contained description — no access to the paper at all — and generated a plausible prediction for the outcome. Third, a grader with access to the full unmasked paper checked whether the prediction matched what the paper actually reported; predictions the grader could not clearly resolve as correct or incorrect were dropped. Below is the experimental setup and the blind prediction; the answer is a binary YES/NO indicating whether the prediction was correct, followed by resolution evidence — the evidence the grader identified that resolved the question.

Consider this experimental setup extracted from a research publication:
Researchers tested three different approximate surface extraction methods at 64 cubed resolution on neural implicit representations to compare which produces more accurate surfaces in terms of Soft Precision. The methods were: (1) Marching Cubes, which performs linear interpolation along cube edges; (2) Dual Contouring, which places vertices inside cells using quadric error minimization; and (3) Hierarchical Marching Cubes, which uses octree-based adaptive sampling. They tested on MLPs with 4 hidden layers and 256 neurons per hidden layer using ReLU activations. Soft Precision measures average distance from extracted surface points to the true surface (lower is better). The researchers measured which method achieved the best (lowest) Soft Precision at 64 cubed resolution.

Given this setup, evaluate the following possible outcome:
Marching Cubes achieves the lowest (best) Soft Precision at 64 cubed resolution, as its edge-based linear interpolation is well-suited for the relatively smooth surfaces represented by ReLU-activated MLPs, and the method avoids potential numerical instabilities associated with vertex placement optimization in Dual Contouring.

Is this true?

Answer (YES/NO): NO